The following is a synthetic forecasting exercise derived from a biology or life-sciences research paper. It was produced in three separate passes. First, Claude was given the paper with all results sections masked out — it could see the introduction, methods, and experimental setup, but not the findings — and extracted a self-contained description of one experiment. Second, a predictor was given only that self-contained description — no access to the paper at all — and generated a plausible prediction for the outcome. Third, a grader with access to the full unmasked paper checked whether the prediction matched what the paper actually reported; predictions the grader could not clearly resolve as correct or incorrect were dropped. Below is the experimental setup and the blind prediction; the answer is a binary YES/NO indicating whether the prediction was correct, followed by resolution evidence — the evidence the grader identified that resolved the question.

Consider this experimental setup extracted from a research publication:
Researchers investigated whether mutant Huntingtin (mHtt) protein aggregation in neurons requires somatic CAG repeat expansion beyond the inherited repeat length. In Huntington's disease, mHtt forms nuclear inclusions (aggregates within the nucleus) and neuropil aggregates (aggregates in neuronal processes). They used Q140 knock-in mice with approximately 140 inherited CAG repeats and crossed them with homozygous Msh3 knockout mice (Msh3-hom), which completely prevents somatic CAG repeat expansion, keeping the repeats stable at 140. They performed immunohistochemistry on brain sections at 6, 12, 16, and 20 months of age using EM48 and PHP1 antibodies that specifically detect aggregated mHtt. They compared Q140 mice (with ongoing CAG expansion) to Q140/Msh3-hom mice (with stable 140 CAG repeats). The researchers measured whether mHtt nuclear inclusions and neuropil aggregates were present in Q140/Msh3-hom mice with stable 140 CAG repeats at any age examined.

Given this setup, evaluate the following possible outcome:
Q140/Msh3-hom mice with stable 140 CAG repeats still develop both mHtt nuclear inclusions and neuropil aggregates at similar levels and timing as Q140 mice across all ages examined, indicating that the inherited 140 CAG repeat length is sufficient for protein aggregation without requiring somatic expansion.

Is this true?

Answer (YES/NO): NO